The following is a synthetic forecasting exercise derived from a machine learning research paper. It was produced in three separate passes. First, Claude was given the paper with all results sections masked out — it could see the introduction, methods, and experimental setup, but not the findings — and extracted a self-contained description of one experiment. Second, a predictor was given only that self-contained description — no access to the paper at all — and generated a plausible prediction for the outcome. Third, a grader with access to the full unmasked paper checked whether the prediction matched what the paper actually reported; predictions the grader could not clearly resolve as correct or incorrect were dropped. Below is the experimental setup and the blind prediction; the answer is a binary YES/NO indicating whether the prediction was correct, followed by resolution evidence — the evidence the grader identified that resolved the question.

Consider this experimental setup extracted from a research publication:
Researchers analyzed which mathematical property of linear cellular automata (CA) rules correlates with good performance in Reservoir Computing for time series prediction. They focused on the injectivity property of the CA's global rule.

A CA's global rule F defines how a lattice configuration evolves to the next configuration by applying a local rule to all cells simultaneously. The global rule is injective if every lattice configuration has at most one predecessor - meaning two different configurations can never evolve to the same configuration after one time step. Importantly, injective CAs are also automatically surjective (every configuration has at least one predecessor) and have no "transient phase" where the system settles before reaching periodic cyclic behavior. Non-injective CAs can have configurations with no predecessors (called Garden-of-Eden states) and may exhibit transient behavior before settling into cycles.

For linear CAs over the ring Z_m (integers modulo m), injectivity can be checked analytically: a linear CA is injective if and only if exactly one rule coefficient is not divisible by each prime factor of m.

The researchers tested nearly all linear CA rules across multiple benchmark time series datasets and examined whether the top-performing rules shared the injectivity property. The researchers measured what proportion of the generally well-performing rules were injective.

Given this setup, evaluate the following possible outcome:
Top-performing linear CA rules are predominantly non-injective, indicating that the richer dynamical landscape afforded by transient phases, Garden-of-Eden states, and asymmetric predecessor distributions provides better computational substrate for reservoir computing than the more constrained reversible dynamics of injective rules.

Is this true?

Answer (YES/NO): NO